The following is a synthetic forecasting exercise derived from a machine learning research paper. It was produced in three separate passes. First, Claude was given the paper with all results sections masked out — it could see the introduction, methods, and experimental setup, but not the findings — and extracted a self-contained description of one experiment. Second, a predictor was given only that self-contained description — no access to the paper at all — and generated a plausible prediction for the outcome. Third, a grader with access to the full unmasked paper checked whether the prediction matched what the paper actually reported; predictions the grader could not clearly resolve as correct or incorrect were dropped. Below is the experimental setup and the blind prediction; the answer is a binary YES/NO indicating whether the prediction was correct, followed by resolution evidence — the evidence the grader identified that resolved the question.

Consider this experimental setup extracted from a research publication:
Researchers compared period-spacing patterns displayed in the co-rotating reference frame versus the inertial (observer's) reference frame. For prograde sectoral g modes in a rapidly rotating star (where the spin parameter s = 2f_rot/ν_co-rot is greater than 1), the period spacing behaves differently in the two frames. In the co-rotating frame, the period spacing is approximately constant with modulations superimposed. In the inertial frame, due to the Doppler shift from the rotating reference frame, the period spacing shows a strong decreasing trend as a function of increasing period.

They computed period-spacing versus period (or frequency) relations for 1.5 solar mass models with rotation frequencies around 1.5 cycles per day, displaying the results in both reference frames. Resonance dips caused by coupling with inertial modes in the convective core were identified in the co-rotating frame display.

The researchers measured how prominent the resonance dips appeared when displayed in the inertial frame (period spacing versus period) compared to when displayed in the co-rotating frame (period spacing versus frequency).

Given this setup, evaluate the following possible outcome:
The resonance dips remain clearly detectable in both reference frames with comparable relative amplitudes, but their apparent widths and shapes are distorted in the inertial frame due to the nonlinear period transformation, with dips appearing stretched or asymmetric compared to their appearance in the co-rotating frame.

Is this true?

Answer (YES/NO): NO